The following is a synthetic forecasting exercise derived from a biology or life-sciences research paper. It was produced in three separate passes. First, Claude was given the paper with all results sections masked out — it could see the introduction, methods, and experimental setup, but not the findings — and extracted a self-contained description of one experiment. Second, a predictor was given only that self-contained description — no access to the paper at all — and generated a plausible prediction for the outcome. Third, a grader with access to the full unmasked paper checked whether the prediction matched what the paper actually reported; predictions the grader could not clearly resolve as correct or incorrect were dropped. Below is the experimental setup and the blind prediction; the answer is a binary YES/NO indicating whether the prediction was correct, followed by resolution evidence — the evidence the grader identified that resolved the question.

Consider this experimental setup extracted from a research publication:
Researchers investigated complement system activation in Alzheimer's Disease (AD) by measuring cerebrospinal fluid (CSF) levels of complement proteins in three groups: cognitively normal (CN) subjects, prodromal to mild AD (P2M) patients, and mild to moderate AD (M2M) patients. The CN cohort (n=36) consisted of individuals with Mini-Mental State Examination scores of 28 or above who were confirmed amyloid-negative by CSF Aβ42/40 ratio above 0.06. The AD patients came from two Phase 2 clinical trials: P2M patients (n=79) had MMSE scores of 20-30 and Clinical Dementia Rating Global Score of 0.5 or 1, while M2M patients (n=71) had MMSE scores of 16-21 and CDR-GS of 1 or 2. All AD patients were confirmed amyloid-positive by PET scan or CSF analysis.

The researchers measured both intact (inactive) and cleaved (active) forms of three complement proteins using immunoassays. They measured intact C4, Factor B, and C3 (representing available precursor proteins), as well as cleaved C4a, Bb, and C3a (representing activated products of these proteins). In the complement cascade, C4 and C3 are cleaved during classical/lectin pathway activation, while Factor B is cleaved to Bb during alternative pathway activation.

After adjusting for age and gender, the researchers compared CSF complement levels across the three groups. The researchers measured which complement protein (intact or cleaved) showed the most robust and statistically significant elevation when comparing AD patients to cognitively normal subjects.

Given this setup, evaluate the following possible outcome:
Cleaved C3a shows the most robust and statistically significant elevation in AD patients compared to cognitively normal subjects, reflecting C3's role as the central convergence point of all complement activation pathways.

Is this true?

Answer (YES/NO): NO